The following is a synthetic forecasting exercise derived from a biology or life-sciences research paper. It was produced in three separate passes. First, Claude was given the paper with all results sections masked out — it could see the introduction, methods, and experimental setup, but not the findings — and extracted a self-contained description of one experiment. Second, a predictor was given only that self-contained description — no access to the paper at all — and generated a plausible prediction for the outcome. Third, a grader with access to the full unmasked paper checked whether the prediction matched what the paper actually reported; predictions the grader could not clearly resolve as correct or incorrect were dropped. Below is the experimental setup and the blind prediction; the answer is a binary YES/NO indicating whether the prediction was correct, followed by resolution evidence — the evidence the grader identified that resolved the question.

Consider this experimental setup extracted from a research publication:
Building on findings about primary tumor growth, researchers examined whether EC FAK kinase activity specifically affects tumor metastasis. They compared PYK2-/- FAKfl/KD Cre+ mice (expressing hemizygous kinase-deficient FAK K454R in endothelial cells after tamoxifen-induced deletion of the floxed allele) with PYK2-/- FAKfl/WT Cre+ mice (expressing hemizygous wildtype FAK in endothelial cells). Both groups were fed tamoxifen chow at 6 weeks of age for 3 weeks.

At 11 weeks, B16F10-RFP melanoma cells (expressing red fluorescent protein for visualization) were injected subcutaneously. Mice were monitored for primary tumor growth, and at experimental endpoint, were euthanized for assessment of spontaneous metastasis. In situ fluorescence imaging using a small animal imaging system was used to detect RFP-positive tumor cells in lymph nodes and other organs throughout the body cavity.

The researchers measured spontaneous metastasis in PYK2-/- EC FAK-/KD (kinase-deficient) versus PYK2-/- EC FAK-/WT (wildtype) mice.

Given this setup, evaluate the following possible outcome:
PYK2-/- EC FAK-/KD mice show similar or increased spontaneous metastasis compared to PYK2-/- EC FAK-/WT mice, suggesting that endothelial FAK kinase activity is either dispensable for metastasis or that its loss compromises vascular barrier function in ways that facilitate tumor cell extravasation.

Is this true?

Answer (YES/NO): NO